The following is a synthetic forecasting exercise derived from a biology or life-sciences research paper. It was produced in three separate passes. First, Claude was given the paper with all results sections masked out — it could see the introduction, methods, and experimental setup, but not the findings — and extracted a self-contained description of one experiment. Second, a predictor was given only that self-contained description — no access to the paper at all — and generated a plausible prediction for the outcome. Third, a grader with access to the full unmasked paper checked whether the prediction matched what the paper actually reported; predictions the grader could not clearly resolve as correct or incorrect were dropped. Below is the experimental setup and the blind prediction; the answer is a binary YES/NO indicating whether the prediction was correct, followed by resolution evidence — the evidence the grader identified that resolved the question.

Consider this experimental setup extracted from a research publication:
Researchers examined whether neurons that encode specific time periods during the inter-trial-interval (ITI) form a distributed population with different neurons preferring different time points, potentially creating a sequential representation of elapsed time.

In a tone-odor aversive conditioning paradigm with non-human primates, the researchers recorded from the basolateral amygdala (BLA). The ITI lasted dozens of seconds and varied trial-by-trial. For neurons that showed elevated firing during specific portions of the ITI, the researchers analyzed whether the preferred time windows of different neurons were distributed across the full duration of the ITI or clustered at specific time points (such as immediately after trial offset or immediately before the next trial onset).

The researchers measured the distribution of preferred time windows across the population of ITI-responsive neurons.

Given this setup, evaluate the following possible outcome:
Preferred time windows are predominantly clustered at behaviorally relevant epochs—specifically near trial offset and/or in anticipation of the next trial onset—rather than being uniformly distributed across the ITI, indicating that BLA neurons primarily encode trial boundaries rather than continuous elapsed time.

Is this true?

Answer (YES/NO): NO